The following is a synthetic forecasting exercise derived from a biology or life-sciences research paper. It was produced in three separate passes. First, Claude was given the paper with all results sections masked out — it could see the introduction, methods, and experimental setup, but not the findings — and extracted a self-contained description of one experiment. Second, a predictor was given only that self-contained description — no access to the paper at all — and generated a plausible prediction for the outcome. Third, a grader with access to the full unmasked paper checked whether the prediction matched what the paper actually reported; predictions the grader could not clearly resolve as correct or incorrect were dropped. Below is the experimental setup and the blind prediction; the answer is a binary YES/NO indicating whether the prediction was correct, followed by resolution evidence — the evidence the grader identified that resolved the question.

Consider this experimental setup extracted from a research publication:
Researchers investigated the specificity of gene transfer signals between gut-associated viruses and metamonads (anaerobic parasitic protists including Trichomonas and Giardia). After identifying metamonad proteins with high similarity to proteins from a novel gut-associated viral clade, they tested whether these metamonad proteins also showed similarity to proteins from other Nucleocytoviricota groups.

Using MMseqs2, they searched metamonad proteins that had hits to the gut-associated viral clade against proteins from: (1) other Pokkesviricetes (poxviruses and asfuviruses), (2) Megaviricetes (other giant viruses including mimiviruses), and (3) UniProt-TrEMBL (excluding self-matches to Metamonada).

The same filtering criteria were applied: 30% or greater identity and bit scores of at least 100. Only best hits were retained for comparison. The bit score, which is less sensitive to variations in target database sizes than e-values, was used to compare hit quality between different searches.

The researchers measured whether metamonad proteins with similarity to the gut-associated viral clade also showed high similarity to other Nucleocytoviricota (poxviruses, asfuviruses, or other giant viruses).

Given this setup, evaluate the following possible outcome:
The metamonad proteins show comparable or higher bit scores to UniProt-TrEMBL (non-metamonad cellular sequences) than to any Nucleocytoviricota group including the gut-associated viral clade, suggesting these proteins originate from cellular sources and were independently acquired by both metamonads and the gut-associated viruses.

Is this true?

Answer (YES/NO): NO